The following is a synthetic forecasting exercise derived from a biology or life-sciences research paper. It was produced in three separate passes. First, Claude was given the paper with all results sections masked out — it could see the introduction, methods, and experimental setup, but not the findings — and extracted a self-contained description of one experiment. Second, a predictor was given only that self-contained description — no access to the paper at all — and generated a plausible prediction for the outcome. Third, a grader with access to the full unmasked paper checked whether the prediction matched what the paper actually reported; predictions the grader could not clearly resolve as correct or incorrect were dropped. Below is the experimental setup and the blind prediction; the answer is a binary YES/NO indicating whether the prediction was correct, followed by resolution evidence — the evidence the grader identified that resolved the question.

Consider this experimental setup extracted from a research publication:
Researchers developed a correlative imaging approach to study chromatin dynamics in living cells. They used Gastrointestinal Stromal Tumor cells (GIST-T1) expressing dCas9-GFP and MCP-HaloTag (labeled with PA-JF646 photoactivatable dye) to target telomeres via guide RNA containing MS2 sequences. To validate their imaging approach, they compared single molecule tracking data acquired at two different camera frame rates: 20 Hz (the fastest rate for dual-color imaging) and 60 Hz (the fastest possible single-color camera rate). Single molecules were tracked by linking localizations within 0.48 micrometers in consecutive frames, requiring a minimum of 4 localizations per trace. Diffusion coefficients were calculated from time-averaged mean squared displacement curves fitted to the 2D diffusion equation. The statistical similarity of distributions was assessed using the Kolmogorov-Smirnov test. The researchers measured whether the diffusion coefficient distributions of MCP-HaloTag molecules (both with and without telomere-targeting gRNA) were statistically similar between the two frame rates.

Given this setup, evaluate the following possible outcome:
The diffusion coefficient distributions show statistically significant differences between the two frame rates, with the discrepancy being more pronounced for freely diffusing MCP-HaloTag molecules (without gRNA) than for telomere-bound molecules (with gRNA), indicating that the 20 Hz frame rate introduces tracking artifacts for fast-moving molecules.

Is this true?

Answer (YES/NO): NO